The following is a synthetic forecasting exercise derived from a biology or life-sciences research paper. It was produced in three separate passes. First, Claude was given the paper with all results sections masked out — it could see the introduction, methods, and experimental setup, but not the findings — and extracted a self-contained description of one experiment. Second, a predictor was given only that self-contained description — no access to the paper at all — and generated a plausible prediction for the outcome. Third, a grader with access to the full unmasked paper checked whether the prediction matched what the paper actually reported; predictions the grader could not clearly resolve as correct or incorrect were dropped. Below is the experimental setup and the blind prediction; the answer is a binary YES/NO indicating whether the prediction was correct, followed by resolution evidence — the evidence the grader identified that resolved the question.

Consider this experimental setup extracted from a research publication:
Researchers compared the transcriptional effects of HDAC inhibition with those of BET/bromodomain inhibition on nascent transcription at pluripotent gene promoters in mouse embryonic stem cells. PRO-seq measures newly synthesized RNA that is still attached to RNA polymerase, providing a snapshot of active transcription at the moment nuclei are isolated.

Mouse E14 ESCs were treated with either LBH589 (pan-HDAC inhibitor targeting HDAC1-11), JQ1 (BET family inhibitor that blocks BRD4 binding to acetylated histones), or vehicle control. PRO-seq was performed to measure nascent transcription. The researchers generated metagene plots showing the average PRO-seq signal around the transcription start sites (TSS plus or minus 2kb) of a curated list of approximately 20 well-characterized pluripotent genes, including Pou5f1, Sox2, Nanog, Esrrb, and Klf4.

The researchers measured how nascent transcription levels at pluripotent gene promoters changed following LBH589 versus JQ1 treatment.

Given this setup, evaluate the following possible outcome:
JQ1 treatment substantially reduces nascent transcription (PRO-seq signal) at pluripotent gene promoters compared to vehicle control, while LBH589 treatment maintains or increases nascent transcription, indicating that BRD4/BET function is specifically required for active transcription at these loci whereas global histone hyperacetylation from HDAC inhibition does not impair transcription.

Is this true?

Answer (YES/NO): NO